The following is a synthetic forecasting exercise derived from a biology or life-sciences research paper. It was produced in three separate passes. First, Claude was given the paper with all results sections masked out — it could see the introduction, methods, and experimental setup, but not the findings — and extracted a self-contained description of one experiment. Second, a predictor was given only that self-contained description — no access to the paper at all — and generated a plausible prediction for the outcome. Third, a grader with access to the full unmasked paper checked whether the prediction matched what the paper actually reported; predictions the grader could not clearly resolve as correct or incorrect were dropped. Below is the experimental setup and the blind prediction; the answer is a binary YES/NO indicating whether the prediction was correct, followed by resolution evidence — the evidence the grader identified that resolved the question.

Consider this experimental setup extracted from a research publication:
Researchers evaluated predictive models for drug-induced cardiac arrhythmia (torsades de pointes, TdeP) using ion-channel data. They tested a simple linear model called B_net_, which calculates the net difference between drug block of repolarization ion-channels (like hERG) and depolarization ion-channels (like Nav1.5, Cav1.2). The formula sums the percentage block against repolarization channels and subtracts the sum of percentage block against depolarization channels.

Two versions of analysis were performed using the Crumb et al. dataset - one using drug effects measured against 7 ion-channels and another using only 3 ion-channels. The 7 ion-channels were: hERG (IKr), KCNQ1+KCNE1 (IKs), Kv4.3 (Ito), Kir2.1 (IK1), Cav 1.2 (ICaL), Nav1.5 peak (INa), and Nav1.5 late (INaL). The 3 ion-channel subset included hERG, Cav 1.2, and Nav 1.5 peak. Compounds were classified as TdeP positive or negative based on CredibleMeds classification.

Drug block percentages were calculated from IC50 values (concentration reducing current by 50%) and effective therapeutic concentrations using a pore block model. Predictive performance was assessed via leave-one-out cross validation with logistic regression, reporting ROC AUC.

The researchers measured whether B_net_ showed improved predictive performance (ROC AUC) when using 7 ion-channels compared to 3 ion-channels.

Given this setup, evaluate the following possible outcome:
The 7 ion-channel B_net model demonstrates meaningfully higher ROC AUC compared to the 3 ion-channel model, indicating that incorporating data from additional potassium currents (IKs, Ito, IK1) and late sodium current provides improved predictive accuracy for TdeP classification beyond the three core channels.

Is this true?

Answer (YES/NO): YES